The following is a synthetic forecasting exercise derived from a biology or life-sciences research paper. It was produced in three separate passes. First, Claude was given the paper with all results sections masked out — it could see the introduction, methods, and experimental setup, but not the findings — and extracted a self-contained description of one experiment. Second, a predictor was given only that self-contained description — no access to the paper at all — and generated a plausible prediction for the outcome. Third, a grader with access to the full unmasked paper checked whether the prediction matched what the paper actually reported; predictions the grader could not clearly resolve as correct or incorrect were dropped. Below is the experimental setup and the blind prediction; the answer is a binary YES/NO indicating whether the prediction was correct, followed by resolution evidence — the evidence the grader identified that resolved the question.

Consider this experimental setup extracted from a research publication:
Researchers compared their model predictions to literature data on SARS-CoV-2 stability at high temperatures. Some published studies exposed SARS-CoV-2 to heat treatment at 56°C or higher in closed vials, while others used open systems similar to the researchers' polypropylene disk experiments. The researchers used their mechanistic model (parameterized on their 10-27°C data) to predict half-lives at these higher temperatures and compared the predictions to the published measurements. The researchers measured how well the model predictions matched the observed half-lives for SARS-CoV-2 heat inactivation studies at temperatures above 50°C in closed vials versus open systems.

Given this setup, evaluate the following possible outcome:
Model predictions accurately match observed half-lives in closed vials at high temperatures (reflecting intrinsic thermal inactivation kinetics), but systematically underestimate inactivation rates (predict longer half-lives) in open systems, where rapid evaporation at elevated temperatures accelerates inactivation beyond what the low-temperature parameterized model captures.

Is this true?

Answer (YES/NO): NO